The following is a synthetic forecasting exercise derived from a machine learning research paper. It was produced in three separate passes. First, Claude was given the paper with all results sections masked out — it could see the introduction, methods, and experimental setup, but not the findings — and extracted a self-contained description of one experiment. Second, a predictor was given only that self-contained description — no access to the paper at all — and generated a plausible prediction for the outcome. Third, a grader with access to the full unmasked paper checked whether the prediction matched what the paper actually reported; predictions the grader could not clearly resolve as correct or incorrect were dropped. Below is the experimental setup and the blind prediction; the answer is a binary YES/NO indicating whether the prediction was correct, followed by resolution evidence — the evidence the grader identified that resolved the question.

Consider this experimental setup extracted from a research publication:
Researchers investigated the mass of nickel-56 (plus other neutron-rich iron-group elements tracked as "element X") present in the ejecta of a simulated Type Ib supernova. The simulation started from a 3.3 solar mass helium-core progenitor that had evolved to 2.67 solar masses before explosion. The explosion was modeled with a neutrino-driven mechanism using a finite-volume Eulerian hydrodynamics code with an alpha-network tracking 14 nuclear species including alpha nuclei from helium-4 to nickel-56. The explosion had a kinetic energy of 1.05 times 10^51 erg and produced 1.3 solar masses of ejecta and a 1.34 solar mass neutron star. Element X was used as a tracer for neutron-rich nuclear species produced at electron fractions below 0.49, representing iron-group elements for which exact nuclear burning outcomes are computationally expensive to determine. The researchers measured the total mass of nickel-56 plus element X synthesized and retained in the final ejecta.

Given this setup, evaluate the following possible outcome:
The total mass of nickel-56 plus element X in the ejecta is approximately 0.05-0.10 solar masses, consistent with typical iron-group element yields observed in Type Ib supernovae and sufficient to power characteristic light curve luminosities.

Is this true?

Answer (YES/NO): YES